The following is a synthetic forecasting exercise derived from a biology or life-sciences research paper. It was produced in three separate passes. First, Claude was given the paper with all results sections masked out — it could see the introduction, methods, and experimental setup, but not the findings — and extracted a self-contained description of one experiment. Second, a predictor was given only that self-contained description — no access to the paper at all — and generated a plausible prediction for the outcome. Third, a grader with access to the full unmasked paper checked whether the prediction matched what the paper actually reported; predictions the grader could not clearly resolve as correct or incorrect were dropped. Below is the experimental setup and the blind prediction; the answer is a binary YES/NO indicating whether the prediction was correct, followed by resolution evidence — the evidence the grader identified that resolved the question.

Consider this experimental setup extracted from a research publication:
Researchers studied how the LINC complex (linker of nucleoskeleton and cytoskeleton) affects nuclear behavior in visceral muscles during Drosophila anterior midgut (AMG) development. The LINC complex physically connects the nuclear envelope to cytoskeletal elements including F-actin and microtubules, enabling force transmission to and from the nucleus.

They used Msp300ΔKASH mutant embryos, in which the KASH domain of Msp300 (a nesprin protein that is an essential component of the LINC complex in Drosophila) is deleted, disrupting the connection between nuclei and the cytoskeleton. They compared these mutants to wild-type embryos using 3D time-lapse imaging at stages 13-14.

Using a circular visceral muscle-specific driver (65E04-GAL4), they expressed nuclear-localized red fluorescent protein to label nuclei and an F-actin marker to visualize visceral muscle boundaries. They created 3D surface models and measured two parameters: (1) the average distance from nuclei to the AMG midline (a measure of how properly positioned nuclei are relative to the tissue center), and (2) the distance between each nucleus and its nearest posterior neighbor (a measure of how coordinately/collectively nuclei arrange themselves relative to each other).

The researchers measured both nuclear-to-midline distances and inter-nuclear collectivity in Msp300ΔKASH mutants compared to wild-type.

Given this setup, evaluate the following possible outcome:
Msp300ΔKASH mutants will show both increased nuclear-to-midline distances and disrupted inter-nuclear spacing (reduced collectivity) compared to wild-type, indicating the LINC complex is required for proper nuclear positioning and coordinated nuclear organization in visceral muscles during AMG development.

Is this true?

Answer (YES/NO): NO